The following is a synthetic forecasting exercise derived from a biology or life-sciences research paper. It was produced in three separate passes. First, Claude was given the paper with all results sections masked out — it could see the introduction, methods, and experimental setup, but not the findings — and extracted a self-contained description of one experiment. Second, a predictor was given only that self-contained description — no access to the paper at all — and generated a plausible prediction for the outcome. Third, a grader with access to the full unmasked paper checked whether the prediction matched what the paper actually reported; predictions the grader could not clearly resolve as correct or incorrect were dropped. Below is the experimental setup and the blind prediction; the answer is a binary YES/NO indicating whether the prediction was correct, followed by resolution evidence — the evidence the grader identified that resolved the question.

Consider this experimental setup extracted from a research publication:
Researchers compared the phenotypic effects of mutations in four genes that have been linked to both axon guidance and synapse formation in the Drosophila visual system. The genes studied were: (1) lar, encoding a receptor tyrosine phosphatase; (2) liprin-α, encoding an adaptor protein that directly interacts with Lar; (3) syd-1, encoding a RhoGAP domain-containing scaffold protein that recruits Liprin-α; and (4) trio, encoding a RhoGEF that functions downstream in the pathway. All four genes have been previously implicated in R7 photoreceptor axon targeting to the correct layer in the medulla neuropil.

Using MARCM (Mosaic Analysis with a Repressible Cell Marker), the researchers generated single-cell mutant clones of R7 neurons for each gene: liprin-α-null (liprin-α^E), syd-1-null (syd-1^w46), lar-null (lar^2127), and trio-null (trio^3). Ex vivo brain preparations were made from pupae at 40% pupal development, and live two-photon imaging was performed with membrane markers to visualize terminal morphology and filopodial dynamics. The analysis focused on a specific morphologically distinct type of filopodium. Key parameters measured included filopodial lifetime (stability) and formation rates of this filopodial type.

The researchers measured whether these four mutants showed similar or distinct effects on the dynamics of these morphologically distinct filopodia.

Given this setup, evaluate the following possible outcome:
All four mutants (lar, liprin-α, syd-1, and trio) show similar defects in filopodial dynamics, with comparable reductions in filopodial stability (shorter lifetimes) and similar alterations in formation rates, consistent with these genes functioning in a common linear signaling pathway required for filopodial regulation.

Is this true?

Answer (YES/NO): NO